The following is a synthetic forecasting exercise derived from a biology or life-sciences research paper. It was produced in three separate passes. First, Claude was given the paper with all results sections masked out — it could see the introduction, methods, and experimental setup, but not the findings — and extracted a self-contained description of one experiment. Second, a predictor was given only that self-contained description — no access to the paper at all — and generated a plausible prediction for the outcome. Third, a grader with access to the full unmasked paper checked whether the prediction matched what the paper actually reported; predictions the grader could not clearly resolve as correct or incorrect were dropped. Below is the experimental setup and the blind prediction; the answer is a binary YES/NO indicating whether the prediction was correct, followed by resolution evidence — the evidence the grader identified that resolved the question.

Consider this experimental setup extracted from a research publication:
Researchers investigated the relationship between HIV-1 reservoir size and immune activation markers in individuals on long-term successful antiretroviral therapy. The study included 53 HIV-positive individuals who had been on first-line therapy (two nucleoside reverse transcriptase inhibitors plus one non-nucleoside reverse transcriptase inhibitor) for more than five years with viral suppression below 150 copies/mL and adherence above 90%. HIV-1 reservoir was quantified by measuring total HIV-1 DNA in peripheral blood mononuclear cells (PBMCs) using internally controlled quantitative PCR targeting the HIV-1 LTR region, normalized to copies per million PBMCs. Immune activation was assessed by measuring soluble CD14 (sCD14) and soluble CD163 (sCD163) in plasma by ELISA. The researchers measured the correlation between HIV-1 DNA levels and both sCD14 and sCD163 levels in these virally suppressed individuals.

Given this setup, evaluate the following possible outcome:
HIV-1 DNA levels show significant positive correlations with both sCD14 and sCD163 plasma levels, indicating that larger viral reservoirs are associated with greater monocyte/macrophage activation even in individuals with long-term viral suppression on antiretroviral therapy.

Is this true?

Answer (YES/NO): NO